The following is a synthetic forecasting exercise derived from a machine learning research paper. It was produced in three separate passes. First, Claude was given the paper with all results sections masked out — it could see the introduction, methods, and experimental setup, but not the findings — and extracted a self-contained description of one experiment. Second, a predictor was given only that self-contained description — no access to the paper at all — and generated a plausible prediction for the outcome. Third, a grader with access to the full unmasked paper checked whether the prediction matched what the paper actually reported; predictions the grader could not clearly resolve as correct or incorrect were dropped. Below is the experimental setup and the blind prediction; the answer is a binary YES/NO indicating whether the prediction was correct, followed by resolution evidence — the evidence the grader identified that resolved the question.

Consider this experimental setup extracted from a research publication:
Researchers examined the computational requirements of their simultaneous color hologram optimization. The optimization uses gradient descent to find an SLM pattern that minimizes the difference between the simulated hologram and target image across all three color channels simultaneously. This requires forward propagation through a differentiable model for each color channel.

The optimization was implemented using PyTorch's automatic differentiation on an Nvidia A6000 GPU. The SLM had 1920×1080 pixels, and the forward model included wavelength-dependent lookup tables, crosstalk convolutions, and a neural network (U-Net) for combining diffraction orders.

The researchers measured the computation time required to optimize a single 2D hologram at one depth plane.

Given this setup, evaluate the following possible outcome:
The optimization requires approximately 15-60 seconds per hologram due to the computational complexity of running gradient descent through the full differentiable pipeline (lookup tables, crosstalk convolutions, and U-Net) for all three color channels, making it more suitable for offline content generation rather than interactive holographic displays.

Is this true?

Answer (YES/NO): NO